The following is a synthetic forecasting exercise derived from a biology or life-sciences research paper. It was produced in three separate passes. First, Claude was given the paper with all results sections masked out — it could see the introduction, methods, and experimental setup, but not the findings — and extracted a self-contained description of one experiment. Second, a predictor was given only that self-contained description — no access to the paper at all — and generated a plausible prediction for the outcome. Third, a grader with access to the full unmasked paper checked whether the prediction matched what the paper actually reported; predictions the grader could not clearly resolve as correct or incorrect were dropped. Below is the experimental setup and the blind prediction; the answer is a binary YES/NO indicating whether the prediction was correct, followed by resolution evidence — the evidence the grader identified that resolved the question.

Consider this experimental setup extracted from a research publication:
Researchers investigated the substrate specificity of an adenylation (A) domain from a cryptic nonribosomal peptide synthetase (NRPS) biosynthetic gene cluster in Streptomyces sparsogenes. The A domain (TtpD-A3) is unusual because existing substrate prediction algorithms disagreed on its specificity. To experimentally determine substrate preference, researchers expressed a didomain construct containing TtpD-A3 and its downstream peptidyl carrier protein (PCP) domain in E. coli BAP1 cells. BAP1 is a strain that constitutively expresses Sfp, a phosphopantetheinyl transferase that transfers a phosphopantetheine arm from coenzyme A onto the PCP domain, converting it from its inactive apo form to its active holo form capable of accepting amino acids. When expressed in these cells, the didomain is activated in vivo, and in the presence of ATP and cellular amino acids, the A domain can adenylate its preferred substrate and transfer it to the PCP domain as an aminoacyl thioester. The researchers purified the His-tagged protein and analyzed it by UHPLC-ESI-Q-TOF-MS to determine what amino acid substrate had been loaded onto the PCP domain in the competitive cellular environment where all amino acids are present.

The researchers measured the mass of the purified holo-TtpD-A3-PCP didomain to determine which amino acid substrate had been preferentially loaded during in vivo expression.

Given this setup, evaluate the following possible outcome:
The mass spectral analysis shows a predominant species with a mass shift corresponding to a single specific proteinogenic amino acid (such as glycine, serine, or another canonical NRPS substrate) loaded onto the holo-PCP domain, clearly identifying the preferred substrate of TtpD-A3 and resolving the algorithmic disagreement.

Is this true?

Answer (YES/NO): YES